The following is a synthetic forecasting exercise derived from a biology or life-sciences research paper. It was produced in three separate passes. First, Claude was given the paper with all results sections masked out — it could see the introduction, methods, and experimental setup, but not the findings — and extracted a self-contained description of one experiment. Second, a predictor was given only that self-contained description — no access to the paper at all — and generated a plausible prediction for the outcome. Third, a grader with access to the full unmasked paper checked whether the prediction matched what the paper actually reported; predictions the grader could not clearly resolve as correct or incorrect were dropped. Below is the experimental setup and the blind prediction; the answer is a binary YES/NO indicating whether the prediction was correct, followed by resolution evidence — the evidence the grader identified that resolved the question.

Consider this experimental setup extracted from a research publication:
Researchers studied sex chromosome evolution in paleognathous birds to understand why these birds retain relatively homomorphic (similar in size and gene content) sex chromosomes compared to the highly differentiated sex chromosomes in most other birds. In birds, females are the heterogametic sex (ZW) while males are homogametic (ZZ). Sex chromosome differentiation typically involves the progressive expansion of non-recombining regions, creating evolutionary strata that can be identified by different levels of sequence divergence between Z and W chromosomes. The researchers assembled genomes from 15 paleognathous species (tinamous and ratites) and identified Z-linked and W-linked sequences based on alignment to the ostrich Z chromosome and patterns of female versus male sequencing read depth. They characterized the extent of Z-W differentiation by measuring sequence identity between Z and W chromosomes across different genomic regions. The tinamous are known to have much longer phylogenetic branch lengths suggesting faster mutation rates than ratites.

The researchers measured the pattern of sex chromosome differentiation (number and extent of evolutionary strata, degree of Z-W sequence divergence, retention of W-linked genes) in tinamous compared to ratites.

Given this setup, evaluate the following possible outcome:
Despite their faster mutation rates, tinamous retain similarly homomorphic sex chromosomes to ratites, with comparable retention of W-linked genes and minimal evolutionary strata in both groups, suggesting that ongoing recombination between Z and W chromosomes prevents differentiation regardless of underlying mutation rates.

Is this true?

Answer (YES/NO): NO